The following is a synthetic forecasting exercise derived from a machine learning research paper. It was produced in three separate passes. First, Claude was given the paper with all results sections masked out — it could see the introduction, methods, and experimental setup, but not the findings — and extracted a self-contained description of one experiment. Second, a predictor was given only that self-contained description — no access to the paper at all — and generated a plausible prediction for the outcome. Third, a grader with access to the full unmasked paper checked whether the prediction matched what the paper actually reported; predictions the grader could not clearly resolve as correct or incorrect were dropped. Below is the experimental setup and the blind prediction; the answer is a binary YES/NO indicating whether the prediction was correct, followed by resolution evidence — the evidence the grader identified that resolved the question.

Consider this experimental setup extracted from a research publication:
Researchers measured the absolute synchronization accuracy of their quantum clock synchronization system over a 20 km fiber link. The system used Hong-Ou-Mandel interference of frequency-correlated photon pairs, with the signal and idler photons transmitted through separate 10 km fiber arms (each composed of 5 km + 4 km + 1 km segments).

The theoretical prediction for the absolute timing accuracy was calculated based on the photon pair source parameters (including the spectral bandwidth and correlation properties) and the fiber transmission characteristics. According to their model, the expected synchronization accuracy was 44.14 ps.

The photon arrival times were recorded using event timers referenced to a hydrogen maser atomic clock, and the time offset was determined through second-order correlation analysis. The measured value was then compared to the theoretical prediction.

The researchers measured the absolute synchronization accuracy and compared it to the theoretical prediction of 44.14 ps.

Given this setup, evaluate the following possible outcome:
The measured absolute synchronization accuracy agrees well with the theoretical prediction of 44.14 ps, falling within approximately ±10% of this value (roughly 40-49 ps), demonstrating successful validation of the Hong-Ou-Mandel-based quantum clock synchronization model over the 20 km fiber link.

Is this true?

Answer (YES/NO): NO